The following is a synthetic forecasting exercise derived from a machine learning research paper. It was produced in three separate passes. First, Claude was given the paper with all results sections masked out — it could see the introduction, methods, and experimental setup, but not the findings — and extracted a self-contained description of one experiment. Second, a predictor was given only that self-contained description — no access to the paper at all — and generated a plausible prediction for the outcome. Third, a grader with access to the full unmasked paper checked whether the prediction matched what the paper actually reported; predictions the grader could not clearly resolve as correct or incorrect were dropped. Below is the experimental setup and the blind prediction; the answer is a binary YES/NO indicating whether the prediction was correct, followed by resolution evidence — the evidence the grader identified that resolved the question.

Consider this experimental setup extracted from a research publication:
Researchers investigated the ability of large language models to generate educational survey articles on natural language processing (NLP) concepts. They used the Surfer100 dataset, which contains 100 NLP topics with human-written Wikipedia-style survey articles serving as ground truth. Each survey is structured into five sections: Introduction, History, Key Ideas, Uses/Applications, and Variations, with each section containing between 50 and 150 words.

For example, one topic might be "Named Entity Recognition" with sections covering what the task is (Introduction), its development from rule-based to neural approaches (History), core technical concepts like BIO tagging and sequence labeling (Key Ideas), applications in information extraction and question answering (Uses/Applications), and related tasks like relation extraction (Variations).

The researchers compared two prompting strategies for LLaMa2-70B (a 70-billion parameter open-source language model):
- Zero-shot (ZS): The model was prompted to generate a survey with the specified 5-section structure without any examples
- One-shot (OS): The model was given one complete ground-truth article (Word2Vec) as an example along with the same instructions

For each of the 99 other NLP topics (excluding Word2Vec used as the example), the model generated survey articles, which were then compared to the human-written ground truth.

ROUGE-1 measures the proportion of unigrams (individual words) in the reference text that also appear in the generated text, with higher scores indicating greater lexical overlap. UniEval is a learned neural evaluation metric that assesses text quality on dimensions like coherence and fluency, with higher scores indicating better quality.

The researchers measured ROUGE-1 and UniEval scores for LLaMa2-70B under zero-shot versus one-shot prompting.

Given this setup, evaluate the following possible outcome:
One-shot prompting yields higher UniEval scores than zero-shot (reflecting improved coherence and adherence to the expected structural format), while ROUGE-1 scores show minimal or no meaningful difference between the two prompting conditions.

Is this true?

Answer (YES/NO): NO